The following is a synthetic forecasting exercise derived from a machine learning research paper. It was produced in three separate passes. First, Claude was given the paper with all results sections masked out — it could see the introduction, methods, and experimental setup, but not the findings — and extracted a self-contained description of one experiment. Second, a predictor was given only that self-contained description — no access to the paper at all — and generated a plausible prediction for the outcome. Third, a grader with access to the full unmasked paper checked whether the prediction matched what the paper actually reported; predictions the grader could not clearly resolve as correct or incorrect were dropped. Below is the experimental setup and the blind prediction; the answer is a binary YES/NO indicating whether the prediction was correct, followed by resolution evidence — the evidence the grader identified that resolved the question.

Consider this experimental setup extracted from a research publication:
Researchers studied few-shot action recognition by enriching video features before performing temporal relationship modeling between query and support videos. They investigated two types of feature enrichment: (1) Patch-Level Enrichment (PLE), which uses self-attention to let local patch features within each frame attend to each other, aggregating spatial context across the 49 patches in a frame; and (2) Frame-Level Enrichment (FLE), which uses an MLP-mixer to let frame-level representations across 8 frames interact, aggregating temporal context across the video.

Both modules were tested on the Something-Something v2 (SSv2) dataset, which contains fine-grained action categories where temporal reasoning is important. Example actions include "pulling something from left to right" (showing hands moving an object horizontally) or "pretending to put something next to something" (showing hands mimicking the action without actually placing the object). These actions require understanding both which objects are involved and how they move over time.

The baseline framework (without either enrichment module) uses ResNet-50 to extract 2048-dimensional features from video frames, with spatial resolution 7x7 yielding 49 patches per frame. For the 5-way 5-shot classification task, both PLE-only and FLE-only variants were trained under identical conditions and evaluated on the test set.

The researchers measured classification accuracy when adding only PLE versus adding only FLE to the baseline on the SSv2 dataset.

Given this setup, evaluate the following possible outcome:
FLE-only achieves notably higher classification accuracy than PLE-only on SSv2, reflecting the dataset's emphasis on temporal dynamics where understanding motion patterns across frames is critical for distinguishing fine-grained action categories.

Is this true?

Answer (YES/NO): YES